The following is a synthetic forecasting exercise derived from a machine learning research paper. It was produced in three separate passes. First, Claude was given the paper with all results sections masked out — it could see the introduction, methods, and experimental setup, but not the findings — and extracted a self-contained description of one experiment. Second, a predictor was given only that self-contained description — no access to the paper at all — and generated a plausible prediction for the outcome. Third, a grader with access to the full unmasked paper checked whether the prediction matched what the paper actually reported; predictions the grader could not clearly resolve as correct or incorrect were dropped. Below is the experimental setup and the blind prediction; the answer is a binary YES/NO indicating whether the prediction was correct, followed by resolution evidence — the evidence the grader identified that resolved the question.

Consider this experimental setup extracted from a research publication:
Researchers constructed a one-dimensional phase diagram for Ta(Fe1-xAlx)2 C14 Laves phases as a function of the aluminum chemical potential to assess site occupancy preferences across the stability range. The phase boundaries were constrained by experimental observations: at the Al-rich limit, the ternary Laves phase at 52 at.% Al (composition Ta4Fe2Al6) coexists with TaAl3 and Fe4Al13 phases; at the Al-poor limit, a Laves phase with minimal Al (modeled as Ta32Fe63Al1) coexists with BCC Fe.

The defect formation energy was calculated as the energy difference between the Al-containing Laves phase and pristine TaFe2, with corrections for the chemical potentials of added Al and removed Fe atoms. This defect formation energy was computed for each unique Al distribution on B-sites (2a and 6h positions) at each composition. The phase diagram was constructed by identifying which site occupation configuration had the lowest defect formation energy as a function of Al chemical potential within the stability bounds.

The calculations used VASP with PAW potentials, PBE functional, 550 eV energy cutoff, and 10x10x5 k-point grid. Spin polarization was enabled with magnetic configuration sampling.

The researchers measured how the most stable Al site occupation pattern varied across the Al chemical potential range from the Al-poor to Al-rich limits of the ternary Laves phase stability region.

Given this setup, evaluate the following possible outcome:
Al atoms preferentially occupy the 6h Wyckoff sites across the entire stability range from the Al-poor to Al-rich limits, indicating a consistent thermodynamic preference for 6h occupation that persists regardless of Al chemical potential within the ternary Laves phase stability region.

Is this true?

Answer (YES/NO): NO